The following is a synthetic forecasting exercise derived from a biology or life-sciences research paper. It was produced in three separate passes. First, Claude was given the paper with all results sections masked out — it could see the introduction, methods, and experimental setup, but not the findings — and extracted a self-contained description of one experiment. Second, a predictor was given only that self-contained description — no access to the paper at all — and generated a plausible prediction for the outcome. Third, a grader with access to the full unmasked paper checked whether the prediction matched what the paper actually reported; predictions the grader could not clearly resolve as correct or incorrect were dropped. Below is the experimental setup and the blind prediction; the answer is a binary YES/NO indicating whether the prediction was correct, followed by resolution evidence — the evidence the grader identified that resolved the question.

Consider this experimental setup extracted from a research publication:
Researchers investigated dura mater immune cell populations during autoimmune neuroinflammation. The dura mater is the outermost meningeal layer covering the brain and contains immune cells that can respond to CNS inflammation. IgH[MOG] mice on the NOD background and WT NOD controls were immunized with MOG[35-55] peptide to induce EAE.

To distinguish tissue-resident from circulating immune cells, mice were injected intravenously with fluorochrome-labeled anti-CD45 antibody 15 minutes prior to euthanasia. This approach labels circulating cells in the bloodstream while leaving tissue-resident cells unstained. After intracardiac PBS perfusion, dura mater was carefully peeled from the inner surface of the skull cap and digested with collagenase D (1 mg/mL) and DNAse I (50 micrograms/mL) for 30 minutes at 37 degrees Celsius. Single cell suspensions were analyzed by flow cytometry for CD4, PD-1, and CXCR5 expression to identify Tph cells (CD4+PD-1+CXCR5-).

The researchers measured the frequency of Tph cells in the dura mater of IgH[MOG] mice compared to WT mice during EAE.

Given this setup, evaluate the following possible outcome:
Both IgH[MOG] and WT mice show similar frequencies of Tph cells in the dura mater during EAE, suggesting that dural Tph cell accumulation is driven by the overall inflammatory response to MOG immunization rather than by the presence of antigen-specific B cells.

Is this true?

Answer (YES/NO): NO